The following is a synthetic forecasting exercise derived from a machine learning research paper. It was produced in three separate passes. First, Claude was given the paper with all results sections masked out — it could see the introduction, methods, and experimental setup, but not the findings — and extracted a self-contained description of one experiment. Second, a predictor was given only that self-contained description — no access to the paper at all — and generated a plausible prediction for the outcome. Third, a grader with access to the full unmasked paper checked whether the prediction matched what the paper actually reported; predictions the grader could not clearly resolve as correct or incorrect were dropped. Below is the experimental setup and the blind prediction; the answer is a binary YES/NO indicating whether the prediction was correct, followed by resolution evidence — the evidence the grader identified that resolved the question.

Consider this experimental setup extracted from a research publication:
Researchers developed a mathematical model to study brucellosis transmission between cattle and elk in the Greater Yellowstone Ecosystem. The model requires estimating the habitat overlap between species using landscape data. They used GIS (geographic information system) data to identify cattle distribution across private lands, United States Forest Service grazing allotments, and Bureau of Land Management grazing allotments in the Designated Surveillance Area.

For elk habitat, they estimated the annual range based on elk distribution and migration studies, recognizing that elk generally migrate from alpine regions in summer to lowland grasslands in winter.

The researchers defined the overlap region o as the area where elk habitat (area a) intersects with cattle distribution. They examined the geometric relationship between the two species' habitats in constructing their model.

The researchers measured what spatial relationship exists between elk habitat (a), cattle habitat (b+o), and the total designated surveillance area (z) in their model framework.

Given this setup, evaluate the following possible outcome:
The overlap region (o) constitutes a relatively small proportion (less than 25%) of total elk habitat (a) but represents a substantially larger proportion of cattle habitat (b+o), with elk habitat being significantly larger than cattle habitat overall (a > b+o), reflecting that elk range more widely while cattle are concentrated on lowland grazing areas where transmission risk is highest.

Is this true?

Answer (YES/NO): NO